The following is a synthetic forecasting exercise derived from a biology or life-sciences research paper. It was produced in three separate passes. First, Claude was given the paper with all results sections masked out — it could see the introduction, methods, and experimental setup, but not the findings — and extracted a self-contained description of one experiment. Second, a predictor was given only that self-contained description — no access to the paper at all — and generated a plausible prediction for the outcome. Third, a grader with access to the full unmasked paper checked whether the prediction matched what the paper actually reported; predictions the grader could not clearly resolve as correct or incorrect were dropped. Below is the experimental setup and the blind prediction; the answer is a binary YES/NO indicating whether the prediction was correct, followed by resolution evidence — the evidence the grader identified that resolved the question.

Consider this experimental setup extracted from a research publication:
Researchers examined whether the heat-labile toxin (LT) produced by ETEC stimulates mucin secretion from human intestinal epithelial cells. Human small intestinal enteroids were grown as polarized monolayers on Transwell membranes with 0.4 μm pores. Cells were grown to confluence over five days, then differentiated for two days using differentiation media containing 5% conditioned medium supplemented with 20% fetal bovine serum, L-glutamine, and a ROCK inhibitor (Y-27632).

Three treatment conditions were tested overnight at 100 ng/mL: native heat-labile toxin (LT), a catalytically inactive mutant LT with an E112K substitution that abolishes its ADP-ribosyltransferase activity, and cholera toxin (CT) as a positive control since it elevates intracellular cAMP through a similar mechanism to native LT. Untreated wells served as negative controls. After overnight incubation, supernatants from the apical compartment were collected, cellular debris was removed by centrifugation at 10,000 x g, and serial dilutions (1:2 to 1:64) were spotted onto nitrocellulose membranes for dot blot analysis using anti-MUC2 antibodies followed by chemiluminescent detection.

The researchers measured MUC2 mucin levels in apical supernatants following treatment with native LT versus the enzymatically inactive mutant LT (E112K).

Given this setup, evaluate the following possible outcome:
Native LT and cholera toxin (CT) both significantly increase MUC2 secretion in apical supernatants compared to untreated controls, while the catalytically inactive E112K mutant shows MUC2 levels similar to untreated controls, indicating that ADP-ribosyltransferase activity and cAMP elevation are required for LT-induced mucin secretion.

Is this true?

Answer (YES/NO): YES